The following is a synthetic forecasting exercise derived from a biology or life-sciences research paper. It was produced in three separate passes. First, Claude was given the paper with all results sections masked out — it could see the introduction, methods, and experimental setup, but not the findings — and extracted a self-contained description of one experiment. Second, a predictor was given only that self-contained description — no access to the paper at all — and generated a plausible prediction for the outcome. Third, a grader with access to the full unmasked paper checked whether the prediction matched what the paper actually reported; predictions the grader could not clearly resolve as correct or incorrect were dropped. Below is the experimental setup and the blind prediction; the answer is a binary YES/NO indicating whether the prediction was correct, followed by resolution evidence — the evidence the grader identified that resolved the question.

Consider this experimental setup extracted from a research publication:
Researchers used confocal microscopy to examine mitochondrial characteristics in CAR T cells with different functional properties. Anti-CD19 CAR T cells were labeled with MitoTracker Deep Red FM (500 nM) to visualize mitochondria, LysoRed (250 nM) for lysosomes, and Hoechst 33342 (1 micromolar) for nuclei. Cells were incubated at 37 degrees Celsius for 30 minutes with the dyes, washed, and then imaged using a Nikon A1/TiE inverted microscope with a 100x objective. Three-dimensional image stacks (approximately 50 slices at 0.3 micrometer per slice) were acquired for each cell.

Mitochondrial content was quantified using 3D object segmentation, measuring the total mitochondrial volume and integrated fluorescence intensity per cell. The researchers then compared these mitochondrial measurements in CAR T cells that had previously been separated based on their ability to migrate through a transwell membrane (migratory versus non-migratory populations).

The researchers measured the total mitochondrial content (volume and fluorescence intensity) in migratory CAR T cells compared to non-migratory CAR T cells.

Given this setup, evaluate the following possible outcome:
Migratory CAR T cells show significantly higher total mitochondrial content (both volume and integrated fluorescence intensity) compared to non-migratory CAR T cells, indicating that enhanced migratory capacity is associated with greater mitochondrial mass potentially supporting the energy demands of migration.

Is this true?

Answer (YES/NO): YES